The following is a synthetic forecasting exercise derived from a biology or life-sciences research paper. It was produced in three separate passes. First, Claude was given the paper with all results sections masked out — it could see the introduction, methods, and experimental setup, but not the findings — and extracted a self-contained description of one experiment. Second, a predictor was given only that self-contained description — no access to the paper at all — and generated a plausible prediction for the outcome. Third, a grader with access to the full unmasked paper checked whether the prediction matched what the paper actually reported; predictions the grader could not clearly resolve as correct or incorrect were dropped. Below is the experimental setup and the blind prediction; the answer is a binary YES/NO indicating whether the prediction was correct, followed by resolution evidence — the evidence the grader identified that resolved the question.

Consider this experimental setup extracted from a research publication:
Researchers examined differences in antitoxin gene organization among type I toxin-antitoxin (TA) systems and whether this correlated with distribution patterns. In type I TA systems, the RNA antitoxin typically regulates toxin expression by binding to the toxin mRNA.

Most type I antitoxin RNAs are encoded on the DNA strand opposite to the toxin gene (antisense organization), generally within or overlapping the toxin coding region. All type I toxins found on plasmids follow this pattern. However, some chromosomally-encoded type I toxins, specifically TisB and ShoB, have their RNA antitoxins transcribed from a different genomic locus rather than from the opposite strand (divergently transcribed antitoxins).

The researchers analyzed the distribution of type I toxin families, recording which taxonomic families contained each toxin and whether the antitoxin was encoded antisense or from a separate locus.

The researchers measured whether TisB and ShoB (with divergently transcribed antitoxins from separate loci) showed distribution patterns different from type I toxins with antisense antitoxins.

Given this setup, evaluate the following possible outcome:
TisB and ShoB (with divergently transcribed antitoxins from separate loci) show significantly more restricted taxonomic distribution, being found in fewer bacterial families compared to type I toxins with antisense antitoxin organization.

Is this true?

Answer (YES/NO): NO